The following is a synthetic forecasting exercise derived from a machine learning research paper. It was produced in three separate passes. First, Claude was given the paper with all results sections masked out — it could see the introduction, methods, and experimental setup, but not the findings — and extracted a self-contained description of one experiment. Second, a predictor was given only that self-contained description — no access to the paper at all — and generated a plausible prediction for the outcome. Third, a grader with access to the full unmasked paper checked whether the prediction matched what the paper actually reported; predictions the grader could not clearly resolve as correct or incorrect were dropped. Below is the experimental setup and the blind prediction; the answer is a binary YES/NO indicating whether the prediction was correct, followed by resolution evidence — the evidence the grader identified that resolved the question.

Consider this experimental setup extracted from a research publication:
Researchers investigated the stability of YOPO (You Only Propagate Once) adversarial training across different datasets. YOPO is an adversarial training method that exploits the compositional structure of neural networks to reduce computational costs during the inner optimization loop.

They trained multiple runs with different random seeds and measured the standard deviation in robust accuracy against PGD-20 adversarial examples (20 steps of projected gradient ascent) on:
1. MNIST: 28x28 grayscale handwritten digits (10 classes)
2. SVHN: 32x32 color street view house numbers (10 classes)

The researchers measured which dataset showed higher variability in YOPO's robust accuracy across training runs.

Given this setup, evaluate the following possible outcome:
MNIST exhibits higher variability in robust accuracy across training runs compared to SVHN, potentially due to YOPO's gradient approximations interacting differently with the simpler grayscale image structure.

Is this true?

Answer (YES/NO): YES